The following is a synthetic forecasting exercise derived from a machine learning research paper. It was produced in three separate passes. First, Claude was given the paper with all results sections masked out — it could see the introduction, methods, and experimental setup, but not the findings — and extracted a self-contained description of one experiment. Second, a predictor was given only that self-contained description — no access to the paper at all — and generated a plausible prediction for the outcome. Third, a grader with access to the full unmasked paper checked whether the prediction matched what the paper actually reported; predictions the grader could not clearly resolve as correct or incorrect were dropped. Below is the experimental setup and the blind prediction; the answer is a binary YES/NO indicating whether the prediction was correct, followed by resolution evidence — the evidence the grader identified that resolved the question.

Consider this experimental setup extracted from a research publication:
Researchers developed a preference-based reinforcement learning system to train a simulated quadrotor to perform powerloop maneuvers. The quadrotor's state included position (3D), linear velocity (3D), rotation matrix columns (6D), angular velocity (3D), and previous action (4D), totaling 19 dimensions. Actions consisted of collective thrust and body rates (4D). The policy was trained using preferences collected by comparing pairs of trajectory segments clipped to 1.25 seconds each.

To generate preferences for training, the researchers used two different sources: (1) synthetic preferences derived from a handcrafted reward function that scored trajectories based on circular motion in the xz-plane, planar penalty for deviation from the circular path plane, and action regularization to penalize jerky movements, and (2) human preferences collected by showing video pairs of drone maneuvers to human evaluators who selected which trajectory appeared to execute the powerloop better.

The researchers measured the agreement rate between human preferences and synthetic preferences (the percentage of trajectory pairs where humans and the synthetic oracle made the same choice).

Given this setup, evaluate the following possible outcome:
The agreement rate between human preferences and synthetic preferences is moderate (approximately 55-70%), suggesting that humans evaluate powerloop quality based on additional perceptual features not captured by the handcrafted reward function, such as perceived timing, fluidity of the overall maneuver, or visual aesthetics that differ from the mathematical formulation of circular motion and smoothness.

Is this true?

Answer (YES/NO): YES